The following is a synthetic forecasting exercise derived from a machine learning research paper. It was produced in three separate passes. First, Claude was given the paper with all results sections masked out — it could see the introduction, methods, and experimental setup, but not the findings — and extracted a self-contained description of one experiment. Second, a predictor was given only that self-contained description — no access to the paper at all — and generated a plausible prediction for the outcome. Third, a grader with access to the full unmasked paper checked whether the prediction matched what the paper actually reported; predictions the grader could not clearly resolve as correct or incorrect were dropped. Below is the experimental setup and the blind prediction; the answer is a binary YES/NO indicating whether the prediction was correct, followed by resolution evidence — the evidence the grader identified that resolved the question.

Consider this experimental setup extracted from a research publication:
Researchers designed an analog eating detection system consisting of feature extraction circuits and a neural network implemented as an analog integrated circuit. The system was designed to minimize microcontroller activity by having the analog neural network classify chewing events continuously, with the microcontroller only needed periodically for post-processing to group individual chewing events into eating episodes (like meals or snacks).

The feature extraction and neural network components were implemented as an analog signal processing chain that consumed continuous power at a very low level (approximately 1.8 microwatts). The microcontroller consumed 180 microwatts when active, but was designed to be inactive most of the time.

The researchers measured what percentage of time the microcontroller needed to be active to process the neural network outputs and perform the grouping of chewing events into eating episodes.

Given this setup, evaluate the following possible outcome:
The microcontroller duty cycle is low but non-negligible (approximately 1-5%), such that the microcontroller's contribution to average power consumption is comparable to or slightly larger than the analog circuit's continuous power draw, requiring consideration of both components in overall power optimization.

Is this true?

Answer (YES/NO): NO